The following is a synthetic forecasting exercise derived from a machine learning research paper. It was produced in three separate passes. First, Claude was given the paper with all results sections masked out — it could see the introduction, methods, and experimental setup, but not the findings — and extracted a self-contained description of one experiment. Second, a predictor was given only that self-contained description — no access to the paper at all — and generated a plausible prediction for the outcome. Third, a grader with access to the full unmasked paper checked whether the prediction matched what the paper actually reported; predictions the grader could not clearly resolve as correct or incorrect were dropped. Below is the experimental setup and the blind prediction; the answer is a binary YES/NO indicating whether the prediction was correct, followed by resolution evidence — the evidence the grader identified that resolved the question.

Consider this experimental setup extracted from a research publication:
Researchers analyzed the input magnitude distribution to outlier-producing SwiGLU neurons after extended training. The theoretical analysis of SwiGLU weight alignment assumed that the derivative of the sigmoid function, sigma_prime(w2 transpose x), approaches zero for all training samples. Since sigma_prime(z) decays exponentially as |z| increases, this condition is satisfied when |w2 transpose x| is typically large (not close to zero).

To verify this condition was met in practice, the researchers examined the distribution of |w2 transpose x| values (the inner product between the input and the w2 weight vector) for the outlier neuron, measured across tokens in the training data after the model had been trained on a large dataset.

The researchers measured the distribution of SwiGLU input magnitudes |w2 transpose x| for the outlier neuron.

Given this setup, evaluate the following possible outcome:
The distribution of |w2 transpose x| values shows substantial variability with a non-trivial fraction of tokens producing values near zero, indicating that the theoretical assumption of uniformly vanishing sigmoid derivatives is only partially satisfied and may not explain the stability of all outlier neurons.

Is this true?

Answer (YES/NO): NO